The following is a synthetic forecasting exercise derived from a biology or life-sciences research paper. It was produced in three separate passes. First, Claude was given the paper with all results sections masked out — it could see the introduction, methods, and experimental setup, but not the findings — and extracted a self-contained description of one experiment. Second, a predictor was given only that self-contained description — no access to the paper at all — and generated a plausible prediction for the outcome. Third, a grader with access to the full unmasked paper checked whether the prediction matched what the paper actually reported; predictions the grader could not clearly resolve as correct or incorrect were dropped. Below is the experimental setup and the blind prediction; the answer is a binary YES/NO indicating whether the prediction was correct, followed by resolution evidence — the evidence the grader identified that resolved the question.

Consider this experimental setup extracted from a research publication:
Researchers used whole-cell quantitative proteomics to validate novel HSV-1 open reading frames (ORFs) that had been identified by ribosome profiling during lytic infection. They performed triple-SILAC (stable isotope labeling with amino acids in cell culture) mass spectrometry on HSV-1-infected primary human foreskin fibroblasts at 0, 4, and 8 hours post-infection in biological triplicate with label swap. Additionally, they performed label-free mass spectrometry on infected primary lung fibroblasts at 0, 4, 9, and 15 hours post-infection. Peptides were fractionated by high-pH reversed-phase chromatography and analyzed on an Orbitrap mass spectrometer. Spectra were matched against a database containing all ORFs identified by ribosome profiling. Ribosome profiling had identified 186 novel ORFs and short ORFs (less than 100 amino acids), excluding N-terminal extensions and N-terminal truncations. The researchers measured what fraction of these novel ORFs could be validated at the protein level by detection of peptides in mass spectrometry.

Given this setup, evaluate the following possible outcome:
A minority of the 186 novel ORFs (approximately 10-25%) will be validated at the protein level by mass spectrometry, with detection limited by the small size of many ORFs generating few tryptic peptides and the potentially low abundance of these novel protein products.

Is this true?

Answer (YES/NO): NO